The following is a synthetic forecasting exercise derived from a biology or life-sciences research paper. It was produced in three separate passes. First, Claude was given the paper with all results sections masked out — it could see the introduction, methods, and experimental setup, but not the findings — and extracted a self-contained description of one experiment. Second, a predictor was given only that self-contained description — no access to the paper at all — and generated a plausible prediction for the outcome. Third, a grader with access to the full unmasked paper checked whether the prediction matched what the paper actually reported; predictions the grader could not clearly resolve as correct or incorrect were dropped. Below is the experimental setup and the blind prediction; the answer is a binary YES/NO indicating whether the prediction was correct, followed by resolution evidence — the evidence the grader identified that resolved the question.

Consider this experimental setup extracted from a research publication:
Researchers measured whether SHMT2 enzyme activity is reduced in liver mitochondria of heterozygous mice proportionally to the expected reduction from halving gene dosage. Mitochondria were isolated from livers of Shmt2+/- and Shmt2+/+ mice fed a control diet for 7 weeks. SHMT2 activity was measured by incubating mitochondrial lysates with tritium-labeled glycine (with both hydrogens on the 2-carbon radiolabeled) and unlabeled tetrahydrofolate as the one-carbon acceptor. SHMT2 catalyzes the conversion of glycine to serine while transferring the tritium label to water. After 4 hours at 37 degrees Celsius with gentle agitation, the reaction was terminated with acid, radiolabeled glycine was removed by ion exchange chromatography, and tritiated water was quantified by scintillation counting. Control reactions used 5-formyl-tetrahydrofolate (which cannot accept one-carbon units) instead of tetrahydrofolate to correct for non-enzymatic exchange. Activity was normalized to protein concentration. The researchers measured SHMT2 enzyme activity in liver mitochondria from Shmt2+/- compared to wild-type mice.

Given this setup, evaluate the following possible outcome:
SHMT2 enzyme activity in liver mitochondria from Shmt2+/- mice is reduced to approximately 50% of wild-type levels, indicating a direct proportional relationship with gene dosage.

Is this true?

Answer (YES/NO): YES